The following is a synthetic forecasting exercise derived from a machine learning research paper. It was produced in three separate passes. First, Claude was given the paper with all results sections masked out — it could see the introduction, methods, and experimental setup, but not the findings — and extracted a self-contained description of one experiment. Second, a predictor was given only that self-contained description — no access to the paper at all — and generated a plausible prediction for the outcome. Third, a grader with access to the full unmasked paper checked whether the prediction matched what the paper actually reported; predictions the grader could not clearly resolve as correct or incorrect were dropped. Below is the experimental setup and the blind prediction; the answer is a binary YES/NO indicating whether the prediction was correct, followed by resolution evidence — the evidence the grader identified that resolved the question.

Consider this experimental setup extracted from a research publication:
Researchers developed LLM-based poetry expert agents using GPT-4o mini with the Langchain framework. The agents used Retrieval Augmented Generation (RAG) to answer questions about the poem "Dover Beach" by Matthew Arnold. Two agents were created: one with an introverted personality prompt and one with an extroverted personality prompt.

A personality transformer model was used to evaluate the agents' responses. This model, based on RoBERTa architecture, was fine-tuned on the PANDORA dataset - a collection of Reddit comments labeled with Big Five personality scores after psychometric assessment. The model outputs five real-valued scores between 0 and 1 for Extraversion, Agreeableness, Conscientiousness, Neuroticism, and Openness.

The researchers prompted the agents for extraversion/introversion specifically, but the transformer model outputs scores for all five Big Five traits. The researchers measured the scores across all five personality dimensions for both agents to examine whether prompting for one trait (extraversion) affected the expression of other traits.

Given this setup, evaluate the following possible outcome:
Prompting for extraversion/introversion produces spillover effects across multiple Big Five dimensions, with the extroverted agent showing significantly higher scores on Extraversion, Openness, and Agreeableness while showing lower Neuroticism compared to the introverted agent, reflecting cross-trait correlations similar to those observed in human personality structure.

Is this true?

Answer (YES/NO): NO